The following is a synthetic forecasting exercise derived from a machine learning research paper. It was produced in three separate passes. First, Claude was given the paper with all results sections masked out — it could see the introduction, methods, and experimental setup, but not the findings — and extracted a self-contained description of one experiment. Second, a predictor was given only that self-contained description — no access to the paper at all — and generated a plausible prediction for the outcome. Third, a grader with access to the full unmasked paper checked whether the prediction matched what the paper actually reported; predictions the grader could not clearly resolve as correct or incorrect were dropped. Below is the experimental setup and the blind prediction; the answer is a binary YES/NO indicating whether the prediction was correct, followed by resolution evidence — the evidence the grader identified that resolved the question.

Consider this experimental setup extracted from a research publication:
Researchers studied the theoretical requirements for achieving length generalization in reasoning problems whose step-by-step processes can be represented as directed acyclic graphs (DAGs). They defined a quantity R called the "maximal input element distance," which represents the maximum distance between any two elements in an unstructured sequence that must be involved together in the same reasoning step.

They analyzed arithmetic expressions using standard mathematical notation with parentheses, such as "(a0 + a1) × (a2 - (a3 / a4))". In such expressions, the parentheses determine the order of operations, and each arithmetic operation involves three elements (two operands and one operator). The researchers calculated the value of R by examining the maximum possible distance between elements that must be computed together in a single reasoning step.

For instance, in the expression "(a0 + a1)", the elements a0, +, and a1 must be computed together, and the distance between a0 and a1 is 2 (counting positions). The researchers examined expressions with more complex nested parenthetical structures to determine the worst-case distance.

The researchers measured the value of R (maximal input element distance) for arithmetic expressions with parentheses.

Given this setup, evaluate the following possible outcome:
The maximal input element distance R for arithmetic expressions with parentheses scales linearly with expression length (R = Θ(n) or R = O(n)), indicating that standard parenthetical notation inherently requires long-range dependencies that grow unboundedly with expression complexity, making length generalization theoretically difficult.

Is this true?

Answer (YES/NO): NO